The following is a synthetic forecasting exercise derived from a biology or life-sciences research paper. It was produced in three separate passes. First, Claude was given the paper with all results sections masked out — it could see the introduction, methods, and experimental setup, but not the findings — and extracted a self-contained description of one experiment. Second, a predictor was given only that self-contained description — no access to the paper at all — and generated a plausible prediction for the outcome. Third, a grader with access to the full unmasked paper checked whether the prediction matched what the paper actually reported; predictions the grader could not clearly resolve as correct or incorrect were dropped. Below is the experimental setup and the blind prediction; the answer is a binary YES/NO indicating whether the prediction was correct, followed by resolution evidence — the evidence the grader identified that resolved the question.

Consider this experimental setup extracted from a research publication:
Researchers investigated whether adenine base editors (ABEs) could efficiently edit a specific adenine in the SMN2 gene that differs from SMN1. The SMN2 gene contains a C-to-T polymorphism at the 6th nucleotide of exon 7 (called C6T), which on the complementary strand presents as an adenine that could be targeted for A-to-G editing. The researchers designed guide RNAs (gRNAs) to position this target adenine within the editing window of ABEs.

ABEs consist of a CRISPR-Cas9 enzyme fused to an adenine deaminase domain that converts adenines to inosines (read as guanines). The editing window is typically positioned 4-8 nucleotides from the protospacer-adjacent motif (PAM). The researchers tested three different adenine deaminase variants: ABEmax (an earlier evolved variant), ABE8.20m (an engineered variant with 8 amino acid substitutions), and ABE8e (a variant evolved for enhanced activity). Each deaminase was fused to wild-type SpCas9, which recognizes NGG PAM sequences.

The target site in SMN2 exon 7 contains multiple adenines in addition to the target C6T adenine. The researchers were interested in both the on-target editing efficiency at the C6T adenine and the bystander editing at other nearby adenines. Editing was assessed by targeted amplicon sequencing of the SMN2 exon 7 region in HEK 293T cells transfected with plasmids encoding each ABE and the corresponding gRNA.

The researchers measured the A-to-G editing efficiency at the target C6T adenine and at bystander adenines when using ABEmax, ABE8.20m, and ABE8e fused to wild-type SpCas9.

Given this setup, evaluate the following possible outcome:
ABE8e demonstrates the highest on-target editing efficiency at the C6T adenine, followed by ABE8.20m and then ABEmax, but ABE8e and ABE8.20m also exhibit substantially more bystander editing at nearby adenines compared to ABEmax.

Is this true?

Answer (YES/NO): NO